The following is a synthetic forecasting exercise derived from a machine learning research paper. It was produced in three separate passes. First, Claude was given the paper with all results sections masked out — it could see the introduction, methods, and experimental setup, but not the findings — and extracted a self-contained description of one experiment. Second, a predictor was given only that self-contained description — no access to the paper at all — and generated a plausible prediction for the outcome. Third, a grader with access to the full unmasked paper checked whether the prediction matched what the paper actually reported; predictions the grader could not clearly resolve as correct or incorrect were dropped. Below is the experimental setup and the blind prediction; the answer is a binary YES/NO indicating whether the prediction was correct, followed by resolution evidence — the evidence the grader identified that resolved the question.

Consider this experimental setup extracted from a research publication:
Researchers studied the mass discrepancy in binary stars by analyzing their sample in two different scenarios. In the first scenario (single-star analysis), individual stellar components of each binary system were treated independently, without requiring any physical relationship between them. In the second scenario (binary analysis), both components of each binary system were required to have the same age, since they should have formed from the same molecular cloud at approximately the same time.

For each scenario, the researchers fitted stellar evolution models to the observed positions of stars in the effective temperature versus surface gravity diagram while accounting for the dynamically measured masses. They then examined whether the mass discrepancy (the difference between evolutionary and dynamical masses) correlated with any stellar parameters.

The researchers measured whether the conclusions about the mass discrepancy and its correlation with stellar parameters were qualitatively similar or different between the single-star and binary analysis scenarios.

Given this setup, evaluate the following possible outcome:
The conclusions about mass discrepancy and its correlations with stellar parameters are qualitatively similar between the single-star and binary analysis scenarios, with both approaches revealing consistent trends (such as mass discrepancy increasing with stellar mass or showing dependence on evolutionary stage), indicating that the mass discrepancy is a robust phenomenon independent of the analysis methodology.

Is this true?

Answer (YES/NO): NO